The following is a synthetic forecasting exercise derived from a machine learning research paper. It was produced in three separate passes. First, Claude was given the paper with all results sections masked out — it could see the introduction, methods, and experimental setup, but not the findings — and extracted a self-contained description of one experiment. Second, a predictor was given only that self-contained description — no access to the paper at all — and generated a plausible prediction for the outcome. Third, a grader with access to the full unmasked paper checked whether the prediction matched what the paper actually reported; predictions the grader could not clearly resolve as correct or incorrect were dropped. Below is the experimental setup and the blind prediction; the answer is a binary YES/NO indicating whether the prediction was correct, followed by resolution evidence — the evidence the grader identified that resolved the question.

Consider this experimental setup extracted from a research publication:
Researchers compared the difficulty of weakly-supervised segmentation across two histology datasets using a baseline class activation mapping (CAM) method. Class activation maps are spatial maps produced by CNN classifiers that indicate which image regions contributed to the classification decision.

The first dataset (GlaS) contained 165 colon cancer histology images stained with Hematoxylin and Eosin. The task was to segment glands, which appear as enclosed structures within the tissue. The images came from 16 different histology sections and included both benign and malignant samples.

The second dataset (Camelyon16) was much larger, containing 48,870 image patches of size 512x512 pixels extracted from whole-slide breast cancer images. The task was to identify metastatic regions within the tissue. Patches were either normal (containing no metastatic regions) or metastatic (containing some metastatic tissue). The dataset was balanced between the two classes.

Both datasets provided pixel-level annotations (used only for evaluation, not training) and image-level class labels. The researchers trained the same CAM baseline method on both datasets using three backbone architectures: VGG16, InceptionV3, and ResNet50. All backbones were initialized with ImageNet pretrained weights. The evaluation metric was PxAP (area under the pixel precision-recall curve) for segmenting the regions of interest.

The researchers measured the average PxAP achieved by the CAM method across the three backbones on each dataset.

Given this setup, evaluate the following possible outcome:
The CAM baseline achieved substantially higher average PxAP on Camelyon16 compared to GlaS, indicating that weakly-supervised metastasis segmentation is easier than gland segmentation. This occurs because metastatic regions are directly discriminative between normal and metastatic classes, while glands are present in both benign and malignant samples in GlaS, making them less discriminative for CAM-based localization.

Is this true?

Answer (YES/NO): NO